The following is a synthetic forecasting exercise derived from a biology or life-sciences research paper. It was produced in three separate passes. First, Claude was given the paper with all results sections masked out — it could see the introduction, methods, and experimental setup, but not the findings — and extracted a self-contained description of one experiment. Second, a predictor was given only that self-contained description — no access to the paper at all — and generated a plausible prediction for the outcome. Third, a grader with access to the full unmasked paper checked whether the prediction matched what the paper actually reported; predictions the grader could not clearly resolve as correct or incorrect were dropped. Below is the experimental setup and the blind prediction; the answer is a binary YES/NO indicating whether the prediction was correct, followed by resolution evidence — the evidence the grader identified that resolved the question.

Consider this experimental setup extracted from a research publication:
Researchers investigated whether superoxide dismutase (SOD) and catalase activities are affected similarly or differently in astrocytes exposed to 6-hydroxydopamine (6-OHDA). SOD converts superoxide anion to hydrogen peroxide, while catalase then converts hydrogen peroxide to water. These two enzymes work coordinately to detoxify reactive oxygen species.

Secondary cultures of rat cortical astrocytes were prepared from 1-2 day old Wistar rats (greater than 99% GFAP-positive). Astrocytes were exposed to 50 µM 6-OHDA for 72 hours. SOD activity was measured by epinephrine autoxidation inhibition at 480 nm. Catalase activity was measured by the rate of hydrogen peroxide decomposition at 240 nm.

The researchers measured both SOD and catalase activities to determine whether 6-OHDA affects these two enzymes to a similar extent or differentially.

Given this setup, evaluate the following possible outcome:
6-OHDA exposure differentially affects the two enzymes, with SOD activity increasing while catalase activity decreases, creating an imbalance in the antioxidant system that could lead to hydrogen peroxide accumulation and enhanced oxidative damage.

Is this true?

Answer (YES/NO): NO